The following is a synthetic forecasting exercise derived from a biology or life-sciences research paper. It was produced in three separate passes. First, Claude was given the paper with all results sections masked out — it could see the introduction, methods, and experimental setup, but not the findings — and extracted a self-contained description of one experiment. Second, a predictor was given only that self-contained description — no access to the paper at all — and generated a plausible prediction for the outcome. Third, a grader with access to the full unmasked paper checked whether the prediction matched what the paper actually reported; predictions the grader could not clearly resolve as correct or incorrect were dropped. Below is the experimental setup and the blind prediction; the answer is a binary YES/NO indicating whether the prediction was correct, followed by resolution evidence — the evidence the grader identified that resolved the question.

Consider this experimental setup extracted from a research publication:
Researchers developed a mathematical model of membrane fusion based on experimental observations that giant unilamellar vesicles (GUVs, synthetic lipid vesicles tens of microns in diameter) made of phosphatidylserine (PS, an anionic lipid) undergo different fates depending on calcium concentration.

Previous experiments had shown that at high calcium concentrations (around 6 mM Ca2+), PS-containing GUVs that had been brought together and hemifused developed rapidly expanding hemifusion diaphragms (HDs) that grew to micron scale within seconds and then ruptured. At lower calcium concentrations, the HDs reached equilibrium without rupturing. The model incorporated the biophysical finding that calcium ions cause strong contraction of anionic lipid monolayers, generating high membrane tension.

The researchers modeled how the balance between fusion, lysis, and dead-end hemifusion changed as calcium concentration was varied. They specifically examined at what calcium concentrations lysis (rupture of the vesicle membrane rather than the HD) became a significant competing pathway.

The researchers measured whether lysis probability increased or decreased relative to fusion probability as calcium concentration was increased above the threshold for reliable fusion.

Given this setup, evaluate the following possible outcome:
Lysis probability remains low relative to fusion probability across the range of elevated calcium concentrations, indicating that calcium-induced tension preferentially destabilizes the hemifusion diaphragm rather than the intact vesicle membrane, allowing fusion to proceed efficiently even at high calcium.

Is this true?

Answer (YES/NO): NO